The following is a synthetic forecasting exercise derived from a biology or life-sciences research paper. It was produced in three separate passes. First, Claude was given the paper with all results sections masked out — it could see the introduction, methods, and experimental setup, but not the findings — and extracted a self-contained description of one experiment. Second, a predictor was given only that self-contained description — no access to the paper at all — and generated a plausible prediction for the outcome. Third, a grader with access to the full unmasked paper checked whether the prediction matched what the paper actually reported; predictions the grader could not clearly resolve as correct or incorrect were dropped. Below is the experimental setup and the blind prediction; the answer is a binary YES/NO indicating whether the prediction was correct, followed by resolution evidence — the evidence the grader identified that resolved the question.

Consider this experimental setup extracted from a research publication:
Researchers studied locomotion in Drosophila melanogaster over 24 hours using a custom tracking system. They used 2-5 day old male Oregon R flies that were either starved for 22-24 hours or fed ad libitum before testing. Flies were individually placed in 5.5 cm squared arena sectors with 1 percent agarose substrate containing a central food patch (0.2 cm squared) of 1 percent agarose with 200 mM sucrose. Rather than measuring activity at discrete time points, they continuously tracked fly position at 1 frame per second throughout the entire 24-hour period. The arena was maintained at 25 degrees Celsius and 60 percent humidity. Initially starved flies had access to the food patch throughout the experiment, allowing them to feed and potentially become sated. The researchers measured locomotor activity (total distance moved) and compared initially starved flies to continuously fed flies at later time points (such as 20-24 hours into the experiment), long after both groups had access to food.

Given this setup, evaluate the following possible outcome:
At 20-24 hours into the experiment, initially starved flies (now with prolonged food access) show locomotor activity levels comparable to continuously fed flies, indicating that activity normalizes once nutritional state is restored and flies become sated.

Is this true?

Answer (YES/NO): NO